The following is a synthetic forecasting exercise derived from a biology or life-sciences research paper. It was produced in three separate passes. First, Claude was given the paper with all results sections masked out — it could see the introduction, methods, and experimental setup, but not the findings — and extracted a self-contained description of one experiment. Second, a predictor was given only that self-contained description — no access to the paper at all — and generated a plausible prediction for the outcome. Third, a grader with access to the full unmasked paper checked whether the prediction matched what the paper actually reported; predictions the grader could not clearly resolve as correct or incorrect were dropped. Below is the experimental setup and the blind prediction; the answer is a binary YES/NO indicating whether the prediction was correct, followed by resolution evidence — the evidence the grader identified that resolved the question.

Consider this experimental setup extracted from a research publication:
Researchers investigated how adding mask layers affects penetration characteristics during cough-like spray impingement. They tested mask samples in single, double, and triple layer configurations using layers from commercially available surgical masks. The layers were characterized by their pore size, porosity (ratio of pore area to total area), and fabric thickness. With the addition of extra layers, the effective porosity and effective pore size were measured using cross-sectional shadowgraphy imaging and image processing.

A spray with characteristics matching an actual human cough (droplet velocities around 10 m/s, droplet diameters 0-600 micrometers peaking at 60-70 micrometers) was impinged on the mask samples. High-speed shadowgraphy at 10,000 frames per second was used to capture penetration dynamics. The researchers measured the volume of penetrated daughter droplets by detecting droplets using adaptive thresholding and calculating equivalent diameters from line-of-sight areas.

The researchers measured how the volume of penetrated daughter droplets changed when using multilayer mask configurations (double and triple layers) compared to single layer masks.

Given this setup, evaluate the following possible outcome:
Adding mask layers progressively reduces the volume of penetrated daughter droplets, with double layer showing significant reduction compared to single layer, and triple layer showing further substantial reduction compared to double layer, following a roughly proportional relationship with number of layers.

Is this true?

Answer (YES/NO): NO